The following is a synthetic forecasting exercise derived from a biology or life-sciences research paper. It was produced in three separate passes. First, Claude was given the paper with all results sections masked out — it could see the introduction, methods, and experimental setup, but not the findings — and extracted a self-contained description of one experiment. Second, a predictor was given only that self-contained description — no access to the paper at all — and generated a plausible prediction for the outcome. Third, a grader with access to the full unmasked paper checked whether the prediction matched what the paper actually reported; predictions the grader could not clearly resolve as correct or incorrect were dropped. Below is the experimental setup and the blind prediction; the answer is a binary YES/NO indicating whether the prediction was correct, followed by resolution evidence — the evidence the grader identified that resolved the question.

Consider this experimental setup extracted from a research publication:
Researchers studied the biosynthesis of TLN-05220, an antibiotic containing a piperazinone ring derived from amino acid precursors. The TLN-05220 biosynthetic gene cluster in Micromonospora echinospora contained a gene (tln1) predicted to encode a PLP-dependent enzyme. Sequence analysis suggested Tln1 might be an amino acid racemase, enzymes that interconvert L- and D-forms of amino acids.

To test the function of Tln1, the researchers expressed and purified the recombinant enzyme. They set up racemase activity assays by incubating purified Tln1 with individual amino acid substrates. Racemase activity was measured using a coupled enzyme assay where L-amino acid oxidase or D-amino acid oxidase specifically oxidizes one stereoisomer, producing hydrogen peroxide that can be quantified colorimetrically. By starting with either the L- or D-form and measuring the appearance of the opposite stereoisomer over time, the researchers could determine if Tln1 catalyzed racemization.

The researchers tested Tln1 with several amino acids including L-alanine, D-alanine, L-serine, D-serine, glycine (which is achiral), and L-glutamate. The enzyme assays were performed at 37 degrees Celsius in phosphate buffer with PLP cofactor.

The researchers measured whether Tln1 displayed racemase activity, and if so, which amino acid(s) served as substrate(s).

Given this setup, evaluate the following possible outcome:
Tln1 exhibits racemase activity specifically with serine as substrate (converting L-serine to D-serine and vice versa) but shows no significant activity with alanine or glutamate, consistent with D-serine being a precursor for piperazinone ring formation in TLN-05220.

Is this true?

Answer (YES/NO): NO